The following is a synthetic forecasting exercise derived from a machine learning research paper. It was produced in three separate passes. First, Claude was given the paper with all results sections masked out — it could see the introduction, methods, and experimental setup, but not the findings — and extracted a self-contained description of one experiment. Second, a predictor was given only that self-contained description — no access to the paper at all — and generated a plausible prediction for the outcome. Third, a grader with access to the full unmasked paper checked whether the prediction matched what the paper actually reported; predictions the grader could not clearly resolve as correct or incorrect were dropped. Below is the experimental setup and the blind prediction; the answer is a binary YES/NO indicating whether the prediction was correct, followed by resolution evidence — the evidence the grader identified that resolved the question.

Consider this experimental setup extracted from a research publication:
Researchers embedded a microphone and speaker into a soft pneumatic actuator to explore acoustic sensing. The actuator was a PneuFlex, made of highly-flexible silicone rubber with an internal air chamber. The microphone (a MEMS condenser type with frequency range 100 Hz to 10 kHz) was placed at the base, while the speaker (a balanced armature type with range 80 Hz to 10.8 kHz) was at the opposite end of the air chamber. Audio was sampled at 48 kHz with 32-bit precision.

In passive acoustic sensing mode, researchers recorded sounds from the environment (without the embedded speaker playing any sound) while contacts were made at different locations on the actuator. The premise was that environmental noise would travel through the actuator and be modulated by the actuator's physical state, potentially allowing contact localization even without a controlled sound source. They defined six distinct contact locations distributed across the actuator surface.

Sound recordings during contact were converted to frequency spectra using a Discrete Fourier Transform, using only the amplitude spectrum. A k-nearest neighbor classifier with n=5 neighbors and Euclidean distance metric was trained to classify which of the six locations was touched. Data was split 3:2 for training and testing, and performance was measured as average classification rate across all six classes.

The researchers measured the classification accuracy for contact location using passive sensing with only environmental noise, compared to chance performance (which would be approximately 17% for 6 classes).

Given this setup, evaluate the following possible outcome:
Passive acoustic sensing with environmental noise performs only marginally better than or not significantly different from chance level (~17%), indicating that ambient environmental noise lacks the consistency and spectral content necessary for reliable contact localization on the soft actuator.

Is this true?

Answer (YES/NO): NO